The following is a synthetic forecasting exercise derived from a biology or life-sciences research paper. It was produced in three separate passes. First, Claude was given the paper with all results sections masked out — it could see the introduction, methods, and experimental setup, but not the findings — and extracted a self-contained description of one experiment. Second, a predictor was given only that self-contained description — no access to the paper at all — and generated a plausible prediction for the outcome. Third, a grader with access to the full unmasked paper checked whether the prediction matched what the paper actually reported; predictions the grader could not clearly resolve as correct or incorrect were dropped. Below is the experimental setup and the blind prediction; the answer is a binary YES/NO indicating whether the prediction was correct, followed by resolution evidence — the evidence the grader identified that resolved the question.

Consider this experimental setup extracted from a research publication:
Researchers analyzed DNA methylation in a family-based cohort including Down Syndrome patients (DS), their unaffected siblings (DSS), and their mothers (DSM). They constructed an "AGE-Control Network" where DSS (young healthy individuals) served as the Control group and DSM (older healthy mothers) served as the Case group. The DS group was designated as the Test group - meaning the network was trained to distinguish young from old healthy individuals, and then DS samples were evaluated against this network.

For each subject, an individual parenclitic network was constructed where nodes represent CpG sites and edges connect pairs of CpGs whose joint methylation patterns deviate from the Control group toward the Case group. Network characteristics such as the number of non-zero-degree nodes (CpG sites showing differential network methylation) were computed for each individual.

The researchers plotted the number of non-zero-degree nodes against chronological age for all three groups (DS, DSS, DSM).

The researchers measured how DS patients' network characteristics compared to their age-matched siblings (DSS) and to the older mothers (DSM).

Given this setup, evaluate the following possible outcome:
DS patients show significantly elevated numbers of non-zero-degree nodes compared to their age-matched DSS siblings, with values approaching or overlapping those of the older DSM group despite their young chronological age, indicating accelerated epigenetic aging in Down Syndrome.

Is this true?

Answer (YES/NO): YES